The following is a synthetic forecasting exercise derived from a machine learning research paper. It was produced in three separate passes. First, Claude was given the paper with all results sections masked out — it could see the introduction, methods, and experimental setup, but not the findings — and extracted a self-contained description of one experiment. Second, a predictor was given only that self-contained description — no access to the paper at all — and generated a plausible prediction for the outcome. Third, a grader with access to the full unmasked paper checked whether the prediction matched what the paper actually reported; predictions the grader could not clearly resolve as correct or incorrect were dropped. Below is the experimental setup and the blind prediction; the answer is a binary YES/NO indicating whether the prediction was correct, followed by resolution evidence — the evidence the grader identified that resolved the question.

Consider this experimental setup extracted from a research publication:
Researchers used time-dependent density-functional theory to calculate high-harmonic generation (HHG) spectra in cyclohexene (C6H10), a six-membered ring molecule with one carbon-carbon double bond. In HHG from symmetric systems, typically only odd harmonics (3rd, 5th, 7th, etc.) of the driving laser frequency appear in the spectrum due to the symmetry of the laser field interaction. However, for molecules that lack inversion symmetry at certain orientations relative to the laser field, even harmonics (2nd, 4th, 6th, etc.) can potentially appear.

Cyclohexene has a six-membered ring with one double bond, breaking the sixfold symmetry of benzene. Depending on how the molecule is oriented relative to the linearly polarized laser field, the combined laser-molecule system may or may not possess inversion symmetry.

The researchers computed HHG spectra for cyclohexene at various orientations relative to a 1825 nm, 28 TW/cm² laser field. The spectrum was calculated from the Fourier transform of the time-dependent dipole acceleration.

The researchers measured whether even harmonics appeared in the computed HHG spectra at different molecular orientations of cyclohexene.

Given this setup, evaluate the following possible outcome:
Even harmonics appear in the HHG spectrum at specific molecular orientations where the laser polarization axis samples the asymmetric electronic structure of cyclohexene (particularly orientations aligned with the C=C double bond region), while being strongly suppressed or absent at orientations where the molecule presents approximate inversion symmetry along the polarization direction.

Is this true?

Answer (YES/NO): YES